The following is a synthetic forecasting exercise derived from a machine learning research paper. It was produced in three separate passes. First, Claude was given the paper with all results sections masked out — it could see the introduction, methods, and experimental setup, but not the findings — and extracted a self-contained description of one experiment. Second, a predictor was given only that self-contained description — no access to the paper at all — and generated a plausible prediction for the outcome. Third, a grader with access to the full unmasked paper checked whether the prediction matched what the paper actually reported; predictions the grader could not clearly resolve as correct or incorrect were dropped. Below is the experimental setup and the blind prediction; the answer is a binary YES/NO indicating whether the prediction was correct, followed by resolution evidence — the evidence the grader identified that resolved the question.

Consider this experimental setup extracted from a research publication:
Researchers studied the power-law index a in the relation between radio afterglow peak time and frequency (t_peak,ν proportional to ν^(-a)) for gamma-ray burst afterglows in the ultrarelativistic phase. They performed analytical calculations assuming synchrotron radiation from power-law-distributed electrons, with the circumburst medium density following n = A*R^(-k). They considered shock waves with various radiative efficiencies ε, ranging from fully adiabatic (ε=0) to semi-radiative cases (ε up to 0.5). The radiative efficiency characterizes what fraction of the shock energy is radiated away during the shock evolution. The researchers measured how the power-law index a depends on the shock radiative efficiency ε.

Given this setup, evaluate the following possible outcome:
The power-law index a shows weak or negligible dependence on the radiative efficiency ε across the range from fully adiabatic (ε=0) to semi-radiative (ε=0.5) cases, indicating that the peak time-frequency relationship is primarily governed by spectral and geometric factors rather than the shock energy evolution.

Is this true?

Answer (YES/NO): YES